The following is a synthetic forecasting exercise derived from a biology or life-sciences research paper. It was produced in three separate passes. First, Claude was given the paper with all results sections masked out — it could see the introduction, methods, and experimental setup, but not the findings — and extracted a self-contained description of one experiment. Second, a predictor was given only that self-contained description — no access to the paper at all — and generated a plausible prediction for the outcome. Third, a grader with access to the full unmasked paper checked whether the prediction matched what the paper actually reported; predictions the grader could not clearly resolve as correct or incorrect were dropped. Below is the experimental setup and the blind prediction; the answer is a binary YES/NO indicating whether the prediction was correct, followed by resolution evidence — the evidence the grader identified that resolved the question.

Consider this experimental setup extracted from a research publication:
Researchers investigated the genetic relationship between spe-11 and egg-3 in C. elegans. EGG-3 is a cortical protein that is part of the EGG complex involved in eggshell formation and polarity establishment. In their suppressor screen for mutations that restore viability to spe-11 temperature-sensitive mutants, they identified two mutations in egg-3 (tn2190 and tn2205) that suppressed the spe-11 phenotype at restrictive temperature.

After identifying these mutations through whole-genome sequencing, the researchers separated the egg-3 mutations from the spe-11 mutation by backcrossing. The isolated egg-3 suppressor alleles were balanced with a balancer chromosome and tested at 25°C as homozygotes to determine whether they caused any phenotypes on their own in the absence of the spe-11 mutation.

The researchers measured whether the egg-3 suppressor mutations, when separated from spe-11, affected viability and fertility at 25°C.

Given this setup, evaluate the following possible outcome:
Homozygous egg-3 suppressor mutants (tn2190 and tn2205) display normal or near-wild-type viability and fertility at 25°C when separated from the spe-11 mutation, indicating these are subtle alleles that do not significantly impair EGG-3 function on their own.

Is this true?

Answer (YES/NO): YES